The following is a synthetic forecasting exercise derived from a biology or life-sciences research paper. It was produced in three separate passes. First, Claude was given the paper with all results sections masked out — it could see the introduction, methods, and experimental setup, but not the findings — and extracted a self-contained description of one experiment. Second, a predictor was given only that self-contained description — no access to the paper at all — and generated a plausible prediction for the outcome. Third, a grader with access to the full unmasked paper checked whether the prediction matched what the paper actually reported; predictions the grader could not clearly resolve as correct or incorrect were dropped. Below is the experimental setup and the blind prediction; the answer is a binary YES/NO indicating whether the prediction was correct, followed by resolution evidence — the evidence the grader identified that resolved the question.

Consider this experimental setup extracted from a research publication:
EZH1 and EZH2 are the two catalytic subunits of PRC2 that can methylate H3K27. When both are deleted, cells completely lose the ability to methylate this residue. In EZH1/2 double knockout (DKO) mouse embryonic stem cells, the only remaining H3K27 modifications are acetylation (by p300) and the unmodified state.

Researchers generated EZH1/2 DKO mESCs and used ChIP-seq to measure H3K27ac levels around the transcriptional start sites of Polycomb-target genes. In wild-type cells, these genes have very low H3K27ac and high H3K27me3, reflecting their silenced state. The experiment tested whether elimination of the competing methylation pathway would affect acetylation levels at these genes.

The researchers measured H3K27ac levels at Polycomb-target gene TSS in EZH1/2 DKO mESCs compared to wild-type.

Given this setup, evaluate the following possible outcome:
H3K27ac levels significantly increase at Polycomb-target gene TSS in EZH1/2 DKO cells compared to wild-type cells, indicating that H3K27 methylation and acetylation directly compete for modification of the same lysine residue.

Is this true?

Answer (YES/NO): YES